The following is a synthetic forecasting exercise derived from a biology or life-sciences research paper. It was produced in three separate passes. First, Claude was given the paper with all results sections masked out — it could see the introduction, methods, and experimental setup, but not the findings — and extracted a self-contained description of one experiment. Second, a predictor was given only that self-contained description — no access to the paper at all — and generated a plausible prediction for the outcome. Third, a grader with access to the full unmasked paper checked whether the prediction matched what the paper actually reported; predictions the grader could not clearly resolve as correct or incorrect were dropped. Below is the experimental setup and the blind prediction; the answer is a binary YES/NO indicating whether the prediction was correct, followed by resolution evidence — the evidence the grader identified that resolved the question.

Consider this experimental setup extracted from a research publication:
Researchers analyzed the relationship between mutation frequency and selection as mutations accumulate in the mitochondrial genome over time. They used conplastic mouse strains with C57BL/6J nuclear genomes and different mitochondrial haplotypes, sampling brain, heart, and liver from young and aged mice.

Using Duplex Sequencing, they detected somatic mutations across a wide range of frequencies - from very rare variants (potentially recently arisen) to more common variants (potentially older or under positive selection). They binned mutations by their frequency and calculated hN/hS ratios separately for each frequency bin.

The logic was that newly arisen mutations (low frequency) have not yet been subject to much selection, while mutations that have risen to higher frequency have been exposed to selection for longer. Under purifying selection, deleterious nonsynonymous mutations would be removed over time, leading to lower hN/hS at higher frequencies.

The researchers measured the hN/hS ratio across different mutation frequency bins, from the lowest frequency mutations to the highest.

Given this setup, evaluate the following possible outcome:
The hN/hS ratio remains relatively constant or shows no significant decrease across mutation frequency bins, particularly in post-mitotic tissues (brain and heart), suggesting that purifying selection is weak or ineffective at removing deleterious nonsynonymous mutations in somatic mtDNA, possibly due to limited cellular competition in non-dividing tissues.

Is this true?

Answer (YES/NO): NO